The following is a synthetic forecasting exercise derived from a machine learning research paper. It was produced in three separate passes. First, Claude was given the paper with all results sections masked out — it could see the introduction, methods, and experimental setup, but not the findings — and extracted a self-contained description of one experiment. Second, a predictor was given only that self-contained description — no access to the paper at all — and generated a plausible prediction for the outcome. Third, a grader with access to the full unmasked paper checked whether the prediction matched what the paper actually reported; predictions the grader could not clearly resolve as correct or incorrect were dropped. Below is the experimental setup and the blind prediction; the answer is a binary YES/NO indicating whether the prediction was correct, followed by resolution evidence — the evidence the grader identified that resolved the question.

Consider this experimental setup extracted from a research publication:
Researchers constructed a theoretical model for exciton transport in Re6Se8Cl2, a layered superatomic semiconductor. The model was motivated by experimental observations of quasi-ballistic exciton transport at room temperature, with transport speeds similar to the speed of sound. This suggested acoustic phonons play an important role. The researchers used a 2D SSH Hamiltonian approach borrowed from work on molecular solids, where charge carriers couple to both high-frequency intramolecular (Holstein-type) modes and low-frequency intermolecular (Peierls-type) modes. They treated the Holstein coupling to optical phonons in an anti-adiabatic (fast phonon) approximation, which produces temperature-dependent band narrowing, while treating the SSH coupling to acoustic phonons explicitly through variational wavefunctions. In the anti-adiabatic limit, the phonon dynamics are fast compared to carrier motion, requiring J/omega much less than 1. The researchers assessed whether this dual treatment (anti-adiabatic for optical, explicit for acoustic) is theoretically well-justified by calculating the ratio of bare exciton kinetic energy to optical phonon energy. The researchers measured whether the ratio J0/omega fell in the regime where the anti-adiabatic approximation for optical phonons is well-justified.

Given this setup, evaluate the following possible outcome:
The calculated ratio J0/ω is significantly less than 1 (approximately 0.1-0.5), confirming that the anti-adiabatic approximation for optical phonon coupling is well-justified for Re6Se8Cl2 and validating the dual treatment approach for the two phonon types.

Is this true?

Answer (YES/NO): NO